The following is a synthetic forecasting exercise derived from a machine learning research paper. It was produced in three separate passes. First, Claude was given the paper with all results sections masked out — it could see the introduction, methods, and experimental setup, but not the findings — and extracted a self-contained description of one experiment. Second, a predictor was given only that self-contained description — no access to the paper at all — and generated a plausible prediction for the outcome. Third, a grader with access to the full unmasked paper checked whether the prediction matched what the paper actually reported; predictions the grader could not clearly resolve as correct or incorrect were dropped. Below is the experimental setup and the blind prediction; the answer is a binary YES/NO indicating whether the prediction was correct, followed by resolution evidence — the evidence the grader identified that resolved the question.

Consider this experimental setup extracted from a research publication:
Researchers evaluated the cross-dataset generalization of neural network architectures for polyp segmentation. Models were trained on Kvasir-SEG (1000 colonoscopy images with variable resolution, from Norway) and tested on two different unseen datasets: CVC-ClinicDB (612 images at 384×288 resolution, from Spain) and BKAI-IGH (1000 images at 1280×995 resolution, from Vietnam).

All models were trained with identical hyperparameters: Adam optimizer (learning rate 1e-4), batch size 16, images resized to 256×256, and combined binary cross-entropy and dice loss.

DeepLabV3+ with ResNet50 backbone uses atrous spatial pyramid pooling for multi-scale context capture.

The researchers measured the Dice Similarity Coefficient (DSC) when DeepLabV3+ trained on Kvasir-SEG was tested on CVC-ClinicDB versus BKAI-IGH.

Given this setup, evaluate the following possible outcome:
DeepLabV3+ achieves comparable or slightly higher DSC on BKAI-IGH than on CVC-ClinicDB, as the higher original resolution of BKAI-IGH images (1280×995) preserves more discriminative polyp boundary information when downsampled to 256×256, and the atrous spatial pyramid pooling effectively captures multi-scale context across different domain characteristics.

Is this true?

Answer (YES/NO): NO